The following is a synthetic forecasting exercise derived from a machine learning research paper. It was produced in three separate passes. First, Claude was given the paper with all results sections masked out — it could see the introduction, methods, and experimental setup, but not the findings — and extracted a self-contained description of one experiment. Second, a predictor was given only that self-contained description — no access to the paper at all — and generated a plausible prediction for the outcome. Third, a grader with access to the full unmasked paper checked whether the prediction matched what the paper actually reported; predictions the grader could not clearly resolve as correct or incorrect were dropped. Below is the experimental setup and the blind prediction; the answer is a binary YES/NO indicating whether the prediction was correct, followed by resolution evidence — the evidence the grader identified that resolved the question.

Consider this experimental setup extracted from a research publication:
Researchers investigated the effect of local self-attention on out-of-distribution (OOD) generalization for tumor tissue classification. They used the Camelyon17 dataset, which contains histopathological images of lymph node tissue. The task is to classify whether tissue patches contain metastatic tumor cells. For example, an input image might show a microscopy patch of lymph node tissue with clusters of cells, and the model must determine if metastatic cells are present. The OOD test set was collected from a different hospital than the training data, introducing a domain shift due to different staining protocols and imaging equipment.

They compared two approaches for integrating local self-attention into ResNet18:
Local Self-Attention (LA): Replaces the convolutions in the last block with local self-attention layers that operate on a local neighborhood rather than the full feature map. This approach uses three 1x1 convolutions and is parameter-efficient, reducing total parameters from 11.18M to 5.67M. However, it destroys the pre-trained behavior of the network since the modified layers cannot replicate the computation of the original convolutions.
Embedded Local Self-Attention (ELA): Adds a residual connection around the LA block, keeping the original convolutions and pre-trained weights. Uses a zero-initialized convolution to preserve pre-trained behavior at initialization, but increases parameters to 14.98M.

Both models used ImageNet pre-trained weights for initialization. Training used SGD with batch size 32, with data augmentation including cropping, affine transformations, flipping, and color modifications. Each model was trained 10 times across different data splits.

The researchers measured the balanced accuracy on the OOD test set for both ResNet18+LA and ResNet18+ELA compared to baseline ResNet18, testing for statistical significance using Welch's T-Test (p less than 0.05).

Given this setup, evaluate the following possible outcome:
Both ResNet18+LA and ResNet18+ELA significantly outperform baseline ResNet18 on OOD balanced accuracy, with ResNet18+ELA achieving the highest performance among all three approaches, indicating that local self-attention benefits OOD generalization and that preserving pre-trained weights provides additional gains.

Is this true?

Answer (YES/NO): NO